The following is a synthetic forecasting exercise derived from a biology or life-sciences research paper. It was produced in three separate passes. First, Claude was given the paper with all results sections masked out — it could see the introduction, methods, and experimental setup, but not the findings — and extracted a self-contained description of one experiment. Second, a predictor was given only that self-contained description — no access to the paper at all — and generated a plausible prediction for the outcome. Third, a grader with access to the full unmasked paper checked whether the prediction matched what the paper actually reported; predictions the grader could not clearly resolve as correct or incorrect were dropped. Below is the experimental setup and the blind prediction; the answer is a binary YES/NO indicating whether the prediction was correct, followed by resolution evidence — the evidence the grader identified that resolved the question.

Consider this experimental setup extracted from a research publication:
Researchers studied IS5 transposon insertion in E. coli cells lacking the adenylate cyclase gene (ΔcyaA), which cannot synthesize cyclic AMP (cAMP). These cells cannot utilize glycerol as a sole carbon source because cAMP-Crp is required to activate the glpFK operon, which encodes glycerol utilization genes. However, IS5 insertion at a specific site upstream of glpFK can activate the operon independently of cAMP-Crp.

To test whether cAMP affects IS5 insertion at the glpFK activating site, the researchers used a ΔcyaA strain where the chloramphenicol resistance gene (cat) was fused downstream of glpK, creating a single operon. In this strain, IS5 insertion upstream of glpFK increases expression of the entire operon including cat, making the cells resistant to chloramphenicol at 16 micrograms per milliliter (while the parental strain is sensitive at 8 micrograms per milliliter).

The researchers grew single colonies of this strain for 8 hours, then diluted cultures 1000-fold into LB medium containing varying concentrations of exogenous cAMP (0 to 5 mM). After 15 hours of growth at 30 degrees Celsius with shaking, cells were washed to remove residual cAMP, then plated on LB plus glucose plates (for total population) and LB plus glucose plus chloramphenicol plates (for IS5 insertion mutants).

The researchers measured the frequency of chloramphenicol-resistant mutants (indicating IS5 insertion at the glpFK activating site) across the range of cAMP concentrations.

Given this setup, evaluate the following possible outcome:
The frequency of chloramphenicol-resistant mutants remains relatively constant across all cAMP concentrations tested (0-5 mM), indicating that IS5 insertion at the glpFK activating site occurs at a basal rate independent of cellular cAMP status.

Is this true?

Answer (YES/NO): NO